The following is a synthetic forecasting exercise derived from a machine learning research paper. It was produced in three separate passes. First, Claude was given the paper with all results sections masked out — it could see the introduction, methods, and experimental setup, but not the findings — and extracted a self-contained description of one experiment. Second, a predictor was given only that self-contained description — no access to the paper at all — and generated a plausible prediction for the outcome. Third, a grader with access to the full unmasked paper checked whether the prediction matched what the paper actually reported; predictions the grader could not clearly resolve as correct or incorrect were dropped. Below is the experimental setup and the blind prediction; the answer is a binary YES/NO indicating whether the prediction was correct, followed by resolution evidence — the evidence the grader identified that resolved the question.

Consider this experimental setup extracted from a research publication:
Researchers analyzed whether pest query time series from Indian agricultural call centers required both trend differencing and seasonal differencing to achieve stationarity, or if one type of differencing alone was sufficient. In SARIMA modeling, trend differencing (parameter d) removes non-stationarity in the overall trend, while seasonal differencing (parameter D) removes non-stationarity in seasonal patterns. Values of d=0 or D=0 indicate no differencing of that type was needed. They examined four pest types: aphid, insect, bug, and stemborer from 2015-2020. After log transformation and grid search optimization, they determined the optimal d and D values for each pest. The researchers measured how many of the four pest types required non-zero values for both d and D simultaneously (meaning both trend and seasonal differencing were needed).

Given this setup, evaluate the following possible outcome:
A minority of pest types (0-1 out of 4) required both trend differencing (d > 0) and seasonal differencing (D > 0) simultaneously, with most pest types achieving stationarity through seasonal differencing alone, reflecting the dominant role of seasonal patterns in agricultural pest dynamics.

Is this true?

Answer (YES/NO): NO